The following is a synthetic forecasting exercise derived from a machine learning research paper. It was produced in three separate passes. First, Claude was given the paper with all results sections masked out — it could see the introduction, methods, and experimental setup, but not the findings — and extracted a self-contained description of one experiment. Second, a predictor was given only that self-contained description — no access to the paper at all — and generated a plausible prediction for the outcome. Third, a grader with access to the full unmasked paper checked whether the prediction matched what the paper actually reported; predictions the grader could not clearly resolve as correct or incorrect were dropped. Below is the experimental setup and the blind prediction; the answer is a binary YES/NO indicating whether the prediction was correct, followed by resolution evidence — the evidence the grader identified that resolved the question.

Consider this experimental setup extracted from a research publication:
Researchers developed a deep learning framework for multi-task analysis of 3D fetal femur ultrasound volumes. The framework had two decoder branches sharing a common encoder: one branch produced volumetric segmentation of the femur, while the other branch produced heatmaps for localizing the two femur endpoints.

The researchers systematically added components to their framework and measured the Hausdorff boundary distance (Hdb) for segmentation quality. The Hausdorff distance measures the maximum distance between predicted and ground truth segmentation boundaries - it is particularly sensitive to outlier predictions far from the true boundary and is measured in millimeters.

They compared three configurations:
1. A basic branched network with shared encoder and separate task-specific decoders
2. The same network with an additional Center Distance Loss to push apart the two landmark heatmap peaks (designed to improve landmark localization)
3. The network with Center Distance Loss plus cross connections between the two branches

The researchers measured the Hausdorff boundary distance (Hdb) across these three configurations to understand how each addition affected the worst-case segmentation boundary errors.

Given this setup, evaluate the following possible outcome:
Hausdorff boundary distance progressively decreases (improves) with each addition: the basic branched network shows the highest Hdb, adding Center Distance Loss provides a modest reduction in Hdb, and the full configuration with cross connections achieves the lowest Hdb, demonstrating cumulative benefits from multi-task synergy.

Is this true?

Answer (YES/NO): NO